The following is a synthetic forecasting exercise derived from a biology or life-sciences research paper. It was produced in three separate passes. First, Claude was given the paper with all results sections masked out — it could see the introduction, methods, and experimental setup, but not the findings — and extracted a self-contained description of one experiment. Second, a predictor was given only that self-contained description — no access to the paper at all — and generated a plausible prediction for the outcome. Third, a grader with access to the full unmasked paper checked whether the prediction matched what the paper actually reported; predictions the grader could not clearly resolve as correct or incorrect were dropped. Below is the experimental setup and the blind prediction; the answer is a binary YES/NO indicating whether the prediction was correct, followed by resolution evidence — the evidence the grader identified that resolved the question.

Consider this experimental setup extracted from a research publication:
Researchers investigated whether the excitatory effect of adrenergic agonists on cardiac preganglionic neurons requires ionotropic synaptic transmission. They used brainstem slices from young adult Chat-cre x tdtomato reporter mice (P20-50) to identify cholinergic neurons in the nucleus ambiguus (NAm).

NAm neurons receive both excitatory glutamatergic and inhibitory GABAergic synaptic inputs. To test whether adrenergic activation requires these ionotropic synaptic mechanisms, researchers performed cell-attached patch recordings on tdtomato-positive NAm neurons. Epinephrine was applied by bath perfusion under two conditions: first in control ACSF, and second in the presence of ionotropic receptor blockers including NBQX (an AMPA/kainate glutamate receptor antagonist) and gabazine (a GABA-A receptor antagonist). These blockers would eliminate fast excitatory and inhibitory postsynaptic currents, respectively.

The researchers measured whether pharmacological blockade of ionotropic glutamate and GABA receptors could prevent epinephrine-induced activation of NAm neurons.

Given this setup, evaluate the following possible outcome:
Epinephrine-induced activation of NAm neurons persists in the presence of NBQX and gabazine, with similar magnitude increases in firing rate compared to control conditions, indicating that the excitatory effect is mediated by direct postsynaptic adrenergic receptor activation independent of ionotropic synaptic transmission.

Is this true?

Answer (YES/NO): YES